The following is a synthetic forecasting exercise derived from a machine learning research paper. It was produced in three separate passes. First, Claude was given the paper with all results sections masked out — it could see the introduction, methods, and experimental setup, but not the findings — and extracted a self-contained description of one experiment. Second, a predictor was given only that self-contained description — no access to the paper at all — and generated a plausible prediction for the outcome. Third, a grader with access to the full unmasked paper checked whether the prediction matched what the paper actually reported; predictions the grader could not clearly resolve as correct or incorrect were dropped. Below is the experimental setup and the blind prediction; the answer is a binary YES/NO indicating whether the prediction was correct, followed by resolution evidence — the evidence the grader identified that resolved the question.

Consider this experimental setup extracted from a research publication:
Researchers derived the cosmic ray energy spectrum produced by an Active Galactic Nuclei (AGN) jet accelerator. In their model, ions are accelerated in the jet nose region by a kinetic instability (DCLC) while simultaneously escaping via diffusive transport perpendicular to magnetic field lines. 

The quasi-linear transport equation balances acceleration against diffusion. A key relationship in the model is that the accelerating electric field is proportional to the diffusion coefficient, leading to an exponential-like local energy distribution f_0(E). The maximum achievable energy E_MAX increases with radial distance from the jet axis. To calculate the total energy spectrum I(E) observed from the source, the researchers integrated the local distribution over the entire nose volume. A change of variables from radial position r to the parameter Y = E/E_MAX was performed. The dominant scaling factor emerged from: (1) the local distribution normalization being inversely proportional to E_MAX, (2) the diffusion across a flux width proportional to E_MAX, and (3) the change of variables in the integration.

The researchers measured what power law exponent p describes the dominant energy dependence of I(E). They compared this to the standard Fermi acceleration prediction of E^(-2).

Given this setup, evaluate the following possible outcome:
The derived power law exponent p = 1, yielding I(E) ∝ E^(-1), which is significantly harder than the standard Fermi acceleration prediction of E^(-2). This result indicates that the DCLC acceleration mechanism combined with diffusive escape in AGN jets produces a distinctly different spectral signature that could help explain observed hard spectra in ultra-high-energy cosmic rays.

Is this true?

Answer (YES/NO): NO